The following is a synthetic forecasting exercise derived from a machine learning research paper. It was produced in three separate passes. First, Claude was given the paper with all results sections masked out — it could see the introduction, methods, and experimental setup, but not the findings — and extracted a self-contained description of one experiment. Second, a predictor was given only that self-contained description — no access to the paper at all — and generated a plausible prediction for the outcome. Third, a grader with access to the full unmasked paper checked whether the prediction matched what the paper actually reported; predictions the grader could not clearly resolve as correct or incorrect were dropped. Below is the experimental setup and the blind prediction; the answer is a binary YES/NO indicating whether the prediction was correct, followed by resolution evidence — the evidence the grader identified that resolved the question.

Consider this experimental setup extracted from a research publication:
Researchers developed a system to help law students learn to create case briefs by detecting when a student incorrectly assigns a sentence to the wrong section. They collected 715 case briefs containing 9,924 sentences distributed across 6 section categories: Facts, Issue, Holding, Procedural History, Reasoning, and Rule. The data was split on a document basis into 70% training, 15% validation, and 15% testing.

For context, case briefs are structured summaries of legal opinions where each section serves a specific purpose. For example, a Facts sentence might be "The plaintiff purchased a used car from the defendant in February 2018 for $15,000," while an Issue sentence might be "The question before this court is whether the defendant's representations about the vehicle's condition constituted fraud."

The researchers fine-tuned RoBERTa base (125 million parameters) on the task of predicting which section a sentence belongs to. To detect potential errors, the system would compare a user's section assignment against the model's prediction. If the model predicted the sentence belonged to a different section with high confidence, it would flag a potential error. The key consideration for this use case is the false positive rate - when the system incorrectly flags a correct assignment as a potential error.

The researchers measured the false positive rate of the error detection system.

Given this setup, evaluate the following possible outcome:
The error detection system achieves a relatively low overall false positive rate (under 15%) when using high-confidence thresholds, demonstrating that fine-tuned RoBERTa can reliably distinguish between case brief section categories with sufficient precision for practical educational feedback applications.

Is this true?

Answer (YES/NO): YES